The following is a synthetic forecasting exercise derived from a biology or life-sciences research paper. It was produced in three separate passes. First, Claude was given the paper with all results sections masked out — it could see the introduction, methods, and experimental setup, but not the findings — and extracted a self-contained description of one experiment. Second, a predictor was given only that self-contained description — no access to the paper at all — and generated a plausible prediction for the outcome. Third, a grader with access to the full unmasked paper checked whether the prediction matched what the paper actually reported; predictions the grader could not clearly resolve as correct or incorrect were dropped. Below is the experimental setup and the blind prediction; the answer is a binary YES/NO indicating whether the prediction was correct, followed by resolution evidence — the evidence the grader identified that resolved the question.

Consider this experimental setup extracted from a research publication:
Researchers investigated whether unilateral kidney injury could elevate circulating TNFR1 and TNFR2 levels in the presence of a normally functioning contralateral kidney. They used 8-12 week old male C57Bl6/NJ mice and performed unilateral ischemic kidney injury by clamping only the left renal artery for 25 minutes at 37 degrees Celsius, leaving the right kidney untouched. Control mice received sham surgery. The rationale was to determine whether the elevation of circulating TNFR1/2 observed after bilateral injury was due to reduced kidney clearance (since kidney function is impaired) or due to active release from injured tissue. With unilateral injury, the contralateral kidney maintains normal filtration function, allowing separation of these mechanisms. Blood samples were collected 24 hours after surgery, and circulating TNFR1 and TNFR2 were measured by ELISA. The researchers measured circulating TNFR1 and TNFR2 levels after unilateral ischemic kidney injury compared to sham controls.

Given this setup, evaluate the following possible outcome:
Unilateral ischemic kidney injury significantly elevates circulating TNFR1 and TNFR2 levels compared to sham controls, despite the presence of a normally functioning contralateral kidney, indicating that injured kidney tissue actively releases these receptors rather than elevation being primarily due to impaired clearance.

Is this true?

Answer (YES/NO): YES